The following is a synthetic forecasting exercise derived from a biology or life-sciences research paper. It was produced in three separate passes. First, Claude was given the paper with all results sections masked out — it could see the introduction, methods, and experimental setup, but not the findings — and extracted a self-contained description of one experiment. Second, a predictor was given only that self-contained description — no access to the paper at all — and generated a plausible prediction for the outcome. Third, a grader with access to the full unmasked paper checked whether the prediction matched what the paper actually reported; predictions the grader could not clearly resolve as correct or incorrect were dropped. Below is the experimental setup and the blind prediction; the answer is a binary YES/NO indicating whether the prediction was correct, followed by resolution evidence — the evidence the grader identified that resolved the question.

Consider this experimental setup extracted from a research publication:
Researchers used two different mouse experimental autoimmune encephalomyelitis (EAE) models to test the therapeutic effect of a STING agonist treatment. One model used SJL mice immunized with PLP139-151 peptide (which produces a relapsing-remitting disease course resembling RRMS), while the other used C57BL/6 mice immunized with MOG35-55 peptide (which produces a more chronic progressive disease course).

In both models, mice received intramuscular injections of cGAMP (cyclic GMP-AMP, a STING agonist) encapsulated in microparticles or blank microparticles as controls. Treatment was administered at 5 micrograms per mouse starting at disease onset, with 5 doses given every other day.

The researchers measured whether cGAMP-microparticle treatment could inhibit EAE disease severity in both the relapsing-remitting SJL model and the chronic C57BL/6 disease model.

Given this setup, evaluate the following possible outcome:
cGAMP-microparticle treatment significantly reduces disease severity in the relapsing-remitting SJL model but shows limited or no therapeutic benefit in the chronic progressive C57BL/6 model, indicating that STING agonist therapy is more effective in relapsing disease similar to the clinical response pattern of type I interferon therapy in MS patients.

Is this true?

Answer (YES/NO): NO